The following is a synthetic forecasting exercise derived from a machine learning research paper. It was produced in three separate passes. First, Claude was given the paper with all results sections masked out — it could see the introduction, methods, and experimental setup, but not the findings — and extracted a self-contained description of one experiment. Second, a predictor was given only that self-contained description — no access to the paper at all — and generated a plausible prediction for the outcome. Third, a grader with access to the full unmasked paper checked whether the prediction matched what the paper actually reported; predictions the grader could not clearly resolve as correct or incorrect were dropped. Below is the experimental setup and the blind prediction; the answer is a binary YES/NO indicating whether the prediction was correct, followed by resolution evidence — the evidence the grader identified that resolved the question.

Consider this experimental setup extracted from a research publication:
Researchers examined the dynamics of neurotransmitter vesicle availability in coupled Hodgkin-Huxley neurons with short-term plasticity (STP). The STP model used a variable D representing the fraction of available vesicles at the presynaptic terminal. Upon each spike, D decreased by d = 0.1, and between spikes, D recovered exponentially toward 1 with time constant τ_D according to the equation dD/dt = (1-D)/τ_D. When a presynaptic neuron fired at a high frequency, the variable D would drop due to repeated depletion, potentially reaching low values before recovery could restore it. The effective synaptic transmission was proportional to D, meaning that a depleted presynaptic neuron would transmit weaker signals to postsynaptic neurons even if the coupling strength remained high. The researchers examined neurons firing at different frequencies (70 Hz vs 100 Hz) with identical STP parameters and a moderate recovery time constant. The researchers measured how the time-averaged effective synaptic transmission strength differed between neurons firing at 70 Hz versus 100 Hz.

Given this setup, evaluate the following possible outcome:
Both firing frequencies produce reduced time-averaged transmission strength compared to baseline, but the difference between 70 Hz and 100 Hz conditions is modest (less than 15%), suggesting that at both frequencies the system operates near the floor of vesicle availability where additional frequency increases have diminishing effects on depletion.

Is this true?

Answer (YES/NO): NO